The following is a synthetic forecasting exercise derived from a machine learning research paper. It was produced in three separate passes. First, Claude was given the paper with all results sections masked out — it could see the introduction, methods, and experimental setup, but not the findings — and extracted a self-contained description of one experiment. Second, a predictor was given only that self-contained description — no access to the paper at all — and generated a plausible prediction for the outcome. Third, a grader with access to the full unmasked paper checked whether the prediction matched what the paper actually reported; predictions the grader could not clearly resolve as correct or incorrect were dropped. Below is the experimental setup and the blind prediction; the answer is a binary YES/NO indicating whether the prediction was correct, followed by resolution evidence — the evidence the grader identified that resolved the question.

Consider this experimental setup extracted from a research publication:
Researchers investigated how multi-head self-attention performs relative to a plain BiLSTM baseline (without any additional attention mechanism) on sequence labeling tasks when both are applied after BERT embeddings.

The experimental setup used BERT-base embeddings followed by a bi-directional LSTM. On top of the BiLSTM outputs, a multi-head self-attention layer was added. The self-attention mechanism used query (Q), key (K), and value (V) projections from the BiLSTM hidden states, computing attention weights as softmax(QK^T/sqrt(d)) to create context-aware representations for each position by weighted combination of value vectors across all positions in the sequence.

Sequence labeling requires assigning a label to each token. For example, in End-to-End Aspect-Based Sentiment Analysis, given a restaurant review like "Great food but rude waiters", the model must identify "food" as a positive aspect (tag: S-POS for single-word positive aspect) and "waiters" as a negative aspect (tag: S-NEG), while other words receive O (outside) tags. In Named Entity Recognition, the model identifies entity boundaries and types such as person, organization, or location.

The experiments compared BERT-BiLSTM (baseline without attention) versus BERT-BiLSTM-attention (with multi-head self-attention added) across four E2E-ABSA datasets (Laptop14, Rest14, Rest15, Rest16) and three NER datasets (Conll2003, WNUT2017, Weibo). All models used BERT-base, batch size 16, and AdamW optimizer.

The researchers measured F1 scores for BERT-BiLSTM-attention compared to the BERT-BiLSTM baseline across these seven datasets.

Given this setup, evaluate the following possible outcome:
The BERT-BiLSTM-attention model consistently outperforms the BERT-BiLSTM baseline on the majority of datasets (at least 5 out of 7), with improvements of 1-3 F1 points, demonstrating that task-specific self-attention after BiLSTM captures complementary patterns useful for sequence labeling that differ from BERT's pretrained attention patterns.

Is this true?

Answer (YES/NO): NO